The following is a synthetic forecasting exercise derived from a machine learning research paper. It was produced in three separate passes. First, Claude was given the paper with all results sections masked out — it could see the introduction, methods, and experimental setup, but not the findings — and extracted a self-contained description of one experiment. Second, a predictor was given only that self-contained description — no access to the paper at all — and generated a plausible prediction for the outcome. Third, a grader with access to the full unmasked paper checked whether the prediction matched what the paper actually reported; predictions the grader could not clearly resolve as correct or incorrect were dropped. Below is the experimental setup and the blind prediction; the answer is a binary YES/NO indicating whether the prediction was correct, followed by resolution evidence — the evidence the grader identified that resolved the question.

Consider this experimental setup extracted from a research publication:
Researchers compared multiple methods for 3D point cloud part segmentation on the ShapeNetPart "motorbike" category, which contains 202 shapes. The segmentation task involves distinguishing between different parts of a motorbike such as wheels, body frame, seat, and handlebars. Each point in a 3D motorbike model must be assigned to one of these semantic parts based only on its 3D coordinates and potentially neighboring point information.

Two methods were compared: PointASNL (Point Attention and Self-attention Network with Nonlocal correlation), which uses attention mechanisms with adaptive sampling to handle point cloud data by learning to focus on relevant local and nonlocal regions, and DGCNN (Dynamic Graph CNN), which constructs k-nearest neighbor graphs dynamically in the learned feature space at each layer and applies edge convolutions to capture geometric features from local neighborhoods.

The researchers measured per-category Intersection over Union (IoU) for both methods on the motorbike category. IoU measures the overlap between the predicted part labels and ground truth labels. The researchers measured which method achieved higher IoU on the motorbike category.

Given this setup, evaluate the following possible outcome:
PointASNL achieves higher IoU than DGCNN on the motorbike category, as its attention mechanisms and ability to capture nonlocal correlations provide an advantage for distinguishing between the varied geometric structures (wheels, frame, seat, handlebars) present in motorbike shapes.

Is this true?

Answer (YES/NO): YES